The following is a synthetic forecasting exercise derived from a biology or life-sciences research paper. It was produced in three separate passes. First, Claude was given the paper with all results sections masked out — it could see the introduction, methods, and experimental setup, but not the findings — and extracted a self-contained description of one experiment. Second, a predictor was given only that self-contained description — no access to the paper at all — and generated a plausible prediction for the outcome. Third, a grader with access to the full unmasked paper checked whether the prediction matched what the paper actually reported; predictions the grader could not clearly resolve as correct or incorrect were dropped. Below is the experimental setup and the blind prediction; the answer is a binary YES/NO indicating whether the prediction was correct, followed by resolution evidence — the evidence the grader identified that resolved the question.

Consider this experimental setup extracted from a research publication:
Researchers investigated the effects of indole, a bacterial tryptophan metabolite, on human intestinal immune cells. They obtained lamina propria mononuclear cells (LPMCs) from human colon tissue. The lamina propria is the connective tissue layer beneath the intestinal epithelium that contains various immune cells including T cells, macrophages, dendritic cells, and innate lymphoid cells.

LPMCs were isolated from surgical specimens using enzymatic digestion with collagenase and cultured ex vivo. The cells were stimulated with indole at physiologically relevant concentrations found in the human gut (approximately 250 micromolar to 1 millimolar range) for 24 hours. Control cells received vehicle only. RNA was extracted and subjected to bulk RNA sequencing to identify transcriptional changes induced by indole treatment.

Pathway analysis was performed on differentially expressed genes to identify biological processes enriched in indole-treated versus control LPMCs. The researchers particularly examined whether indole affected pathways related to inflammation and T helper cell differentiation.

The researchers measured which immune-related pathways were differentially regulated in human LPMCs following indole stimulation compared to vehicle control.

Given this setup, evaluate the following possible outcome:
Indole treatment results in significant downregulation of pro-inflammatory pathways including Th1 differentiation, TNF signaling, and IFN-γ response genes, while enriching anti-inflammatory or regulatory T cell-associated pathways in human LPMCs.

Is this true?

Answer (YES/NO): NO